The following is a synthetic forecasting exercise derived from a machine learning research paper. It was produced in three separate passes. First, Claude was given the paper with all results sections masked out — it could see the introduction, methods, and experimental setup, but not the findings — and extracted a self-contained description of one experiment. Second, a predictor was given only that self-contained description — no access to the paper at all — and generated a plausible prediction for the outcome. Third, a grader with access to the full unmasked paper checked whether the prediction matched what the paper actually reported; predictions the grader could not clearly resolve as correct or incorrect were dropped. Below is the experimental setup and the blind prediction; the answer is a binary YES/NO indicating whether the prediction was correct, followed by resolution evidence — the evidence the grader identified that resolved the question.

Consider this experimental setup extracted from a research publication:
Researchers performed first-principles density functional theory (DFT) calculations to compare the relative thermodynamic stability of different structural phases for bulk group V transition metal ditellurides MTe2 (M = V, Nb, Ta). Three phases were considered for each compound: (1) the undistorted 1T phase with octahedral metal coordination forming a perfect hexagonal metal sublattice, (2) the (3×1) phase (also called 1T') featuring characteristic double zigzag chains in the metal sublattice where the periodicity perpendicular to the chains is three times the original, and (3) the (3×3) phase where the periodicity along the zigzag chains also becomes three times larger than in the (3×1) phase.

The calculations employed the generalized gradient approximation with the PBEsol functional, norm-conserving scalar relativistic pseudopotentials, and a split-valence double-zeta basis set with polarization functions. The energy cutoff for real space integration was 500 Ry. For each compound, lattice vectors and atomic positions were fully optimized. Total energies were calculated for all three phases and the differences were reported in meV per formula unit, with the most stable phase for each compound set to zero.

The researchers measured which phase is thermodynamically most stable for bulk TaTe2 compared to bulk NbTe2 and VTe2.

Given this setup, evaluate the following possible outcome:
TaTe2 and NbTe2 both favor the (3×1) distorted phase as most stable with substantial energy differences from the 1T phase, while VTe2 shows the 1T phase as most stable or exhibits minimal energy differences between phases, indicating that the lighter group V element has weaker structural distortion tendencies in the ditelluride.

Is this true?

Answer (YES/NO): NO